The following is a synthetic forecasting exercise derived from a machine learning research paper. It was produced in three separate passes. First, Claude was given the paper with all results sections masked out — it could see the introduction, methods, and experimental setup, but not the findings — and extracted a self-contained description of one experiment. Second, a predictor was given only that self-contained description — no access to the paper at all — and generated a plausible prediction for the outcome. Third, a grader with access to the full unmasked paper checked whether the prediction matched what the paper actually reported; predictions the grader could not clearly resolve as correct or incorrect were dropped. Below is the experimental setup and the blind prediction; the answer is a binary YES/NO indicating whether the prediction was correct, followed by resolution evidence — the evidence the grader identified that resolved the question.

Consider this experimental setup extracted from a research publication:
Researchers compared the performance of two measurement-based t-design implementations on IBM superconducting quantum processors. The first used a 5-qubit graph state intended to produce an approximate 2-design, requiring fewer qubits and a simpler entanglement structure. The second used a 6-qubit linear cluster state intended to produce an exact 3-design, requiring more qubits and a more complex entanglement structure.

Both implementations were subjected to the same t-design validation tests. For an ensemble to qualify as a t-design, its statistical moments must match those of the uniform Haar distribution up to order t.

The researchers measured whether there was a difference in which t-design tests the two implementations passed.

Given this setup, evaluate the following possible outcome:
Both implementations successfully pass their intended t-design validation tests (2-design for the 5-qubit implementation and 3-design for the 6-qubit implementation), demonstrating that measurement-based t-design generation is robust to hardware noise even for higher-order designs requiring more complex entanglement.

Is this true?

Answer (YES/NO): NO